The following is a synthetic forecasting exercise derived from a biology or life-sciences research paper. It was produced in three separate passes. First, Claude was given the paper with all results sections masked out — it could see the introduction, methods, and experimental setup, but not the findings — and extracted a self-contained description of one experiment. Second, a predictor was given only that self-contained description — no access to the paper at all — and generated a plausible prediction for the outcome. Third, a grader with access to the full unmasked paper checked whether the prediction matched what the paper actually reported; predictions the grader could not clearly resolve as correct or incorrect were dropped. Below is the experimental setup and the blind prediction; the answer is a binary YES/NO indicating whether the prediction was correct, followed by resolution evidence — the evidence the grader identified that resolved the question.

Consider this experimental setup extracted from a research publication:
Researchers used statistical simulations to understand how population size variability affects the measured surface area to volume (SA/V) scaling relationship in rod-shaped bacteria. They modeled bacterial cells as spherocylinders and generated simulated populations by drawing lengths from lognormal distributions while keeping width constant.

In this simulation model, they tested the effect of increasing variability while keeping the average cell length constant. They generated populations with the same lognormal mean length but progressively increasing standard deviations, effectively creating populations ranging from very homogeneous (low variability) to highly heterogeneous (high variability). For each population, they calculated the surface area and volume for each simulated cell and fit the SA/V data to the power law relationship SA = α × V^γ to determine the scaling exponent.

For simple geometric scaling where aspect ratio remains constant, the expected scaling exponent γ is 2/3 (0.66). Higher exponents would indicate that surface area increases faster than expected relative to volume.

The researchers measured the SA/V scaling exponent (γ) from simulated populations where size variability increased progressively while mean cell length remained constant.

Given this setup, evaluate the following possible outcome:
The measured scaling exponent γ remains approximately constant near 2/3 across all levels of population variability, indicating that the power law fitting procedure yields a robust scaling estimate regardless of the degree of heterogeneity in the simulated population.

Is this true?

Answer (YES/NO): NO